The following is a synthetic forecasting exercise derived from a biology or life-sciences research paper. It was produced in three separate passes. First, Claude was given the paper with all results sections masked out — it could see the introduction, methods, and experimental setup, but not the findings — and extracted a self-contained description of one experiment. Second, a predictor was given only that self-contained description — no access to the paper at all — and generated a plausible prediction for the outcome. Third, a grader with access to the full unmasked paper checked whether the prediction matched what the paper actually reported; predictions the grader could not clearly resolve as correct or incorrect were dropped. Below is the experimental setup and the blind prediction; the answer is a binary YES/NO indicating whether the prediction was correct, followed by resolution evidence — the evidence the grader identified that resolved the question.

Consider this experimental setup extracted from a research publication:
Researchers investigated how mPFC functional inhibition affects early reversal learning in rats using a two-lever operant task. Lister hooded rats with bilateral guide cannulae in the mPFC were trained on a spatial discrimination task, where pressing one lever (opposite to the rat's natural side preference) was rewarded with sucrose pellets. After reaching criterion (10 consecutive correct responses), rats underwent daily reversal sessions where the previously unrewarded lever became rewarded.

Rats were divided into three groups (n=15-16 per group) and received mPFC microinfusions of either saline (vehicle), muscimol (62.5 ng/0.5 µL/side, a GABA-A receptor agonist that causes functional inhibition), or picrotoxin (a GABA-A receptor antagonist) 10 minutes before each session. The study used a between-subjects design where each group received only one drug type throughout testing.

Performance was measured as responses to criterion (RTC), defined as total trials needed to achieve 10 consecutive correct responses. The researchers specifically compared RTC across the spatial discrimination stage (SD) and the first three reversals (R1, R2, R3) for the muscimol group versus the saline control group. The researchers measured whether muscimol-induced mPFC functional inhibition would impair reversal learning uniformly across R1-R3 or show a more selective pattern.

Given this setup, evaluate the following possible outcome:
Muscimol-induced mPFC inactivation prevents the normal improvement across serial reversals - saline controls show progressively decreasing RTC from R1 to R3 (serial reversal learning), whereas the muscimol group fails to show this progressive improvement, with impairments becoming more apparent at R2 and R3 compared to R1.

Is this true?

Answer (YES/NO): NO